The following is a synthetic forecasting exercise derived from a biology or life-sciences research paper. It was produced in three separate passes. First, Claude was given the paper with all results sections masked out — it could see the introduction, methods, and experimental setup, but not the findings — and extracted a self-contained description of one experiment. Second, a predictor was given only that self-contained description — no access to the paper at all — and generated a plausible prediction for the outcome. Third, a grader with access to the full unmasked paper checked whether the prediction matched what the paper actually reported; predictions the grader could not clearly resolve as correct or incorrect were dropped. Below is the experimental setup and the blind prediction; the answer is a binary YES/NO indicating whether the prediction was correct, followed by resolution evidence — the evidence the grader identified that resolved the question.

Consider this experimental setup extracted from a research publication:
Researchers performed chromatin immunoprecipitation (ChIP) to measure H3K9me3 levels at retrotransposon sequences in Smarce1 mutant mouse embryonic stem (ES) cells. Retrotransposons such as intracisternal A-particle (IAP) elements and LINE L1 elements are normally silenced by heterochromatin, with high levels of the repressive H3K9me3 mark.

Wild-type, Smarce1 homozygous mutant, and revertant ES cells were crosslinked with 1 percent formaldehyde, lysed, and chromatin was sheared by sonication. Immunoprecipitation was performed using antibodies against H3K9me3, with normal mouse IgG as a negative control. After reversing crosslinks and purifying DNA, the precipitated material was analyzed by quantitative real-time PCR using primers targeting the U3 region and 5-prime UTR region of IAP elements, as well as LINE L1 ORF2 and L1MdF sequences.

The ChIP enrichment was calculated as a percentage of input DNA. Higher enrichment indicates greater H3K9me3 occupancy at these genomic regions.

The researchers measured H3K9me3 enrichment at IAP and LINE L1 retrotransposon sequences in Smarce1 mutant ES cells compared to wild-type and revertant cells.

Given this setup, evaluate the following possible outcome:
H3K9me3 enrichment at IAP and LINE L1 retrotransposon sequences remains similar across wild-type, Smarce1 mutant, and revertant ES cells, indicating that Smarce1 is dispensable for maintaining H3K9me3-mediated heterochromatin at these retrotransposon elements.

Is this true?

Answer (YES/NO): YES